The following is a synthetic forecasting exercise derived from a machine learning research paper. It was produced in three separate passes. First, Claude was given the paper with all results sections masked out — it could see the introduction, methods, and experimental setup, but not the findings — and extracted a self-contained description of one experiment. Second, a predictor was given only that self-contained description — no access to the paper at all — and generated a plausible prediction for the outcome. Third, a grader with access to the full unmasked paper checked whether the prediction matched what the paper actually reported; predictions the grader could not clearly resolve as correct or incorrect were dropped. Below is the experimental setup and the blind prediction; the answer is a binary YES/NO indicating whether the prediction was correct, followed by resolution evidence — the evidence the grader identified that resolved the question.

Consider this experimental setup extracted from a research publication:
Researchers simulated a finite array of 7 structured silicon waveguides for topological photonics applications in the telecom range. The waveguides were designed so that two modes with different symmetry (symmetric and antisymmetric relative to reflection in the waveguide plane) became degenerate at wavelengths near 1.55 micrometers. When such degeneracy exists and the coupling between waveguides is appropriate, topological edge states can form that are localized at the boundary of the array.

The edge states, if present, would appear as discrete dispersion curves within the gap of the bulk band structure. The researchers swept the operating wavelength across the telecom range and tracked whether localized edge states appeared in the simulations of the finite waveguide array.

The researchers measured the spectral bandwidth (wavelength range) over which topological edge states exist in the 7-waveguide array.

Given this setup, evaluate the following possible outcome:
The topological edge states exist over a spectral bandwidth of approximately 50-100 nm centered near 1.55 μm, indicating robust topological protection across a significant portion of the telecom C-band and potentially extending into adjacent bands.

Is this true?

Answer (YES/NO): YES